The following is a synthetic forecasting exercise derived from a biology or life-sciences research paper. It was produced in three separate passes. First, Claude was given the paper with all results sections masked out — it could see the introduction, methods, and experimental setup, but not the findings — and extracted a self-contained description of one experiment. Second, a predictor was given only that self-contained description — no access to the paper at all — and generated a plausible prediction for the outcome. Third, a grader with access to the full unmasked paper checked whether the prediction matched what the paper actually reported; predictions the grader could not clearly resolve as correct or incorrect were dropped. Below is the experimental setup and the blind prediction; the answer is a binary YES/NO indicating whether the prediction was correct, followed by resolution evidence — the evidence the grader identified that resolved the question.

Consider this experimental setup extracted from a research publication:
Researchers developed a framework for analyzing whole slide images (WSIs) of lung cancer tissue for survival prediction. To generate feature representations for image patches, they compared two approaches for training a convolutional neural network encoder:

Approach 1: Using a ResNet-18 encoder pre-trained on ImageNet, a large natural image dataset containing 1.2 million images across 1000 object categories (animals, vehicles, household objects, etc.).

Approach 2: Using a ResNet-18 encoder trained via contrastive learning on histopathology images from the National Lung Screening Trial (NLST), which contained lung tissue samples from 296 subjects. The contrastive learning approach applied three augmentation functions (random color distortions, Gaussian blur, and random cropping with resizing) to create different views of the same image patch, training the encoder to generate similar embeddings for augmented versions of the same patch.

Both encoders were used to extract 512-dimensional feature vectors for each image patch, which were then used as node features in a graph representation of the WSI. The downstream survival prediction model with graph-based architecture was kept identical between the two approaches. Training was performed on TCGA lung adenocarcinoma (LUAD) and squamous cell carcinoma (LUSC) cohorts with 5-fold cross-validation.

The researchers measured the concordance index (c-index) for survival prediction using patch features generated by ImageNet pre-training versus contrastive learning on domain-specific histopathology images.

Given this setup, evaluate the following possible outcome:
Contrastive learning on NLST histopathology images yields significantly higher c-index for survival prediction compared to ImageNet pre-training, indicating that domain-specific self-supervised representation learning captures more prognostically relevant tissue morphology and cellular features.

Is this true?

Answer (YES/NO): YES